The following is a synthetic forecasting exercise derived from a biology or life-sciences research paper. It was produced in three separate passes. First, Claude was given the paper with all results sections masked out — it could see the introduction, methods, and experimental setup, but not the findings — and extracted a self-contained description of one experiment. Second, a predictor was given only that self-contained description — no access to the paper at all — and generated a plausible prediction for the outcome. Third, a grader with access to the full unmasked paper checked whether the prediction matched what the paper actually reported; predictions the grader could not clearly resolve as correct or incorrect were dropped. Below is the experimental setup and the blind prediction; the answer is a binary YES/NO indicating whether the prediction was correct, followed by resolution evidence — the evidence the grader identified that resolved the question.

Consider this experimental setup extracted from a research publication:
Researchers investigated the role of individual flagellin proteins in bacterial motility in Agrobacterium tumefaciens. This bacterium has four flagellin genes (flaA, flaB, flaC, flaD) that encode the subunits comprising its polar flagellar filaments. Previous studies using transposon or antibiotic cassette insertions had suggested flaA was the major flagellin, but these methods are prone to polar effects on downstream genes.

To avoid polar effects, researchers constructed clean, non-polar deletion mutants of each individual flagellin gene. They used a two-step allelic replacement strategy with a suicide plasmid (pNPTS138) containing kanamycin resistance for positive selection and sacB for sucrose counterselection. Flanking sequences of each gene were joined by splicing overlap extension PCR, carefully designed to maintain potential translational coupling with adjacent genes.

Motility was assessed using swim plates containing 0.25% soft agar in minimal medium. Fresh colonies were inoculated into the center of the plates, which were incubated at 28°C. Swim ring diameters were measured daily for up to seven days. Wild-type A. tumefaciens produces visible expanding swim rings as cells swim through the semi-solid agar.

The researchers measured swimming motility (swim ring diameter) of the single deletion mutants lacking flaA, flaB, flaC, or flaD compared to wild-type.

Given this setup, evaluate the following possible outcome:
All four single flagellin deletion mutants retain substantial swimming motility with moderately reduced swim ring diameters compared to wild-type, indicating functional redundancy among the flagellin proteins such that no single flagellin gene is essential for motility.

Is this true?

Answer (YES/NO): NO